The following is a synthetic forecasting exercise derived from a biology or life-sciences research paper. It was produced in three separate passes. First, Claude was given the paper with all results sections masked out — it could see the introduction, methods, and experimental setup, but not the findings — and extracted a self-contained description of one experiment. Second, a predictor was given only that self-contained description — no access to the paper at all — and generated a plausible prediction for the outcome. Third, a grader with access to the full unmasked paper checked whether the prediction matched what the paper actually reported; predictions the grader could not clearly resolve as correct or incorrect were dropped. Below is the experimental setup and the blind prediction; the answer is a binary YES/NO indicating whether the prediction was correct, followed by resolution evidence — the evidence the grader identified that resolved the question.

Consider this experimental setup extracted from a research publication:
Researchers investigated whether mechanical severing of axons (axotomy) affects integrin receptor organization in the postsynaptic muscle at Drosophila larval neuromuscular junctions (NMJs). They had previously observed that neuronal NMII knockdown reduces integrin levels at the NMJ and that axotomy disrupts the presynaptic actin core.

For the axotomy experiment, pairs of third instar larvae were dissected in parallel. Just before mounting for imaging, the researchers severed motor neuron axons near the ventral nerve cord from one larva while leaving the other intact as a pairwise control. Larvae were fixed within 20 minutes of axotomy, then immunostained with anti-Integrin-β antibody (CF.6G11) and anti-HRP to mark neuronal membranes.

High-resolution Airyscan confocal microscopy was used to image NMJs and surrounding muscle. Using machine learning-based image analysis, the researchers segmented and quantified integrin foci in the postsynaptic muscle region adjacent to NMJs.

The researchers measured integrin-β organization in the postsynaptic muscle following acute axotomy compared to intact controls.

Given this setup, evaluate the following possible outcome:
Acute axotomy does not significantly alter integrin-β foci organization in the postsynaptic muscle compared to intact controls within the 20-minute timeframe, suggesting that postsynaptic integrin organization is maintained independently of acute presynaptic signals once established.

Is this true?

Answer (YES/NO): NO